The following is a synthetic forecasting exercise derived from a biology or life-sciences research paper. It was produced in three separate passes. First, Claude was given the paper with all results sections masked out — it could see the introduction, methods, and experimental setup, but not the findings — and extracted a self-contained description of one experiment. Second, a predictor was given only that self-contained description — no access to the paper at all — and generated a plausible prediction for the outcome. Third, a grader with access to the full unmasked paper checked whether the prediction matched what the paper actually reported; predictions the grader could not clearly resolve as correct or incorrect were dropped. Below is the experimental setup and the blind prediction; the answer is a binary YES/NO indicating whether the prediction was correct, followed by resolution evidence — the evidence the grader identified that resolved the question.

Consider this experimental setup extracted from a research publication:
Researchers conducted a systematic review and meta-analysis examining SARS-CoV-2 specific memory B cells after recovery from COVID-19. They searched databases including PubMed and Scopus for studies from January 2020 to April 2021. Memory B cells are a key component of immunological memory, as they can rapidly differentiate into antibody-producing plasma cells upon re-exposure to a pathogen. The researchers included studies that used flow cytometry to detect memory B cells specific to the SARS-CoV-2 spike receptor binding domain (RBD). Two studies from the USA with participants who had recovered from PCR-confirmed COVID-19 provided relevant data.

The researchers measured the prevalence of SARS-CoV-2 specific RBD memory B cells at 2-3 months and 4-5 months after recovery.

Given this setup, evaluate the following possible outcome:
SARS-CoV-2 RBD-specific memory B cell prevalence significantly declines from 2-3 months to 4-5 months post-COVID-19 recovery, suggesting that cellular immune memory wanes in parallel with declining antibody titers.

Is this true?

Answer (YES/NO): NO